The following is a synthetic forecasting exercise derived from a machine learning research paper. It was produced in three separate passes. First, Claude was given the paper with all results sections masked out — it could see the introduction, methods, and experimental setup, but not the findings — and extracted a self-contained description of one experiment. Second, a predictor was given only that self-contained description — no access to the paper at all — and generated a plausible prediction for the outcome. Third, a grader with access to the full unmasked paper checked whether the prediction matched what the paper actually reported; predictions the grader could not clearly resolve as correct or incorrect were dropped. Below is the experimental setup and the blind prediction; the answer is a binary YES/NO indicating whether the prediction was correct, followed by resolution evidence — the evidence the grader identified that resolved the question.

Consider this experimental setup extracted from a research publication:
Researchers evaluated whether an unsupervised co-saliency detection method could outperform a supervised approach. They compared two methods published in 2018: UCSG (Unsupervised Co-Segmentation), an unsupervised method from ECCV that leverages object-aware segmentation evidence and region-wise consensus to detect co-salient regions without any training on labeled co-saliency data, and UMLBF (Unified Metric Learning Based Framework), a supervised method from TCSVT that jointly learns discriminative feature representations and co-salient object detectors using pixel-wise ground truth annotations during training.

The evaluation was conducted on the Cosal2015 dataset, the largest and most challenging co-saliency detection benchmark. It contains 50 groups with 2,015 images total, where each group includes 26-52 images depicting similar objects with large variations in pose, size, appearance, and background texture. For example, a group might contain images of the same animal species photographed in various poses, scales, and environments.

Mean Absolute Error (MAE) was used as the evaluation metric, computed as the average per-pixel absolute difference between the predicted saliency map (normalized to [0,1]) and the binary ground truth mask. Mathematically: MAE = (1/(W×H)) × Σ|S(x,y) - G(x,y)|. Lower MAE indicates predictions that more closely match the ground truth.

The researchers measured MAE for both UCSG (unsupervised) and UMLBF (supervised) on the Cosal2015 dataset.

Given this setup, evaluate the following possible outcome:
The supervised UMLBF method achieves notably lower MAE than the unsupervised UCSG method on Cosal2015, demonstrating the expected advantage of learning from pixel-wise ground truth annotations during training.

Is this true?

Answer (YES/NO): NO